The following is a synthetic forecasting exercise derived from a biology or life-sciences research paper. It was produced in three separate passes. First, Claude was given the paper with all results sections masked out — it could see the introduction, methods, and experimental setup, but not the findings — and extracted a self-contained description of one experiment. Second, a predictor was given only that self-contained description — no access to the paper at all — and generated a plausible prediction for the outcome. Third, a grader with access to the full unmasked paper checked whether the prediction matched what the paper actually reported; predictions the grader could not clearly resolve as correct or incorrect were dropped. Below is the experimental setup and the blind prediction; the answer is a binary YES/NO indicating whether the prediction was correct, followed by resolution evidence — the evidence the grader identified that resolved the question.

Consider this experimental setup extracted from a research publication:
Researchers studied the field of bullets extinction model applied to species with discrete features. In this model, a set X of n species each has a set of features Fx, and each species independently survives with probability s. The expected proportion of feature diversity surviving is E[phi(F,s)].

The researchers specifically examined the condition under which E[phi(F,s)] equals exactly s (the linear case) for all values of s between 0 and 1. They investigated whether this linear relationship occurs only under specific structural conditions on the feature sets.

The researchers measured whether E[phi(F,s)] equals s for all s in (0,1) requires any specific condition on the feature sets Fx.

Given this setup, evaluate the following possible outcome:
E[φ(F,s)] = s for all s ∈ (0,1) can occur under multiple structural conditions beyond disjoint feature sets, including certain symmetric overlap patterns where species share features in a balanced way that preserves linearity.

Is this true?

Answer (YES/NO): NO